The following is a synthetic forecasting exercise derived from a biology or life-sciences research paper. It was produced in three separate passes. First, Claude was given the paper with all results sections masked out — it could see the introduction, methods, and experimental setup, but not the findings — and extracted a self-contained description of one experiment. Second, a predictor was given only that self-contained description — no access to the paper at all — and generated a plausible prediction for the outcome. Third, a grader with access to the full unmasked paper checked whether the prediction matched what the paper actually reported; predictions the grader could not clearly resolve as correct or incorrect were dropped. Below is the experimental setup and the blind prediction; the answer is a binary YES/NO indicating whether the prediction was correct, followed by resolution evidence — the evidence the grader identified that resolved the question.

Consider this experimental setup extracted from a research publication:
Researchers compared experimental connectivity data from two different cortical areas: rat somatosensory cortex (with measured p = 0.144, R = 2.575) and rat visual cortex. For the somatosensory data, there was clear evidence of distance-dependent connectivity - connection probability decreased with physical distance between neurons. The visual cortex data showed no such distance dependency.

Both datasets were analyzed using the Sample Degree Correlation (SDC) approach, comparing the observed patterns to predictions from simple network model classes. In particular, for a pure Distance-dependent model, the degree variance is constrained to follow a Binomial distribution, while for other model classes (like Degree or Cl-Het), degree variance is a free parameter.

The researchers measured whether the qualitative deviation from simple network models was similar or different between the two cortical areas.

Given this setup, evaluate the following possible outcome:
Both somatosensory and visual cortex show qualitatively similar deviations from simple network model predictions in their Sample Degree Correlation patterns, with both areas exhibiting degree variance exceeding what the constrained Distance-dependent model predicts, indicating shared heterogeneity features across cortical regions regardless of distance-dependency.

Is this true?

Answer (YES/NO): YES